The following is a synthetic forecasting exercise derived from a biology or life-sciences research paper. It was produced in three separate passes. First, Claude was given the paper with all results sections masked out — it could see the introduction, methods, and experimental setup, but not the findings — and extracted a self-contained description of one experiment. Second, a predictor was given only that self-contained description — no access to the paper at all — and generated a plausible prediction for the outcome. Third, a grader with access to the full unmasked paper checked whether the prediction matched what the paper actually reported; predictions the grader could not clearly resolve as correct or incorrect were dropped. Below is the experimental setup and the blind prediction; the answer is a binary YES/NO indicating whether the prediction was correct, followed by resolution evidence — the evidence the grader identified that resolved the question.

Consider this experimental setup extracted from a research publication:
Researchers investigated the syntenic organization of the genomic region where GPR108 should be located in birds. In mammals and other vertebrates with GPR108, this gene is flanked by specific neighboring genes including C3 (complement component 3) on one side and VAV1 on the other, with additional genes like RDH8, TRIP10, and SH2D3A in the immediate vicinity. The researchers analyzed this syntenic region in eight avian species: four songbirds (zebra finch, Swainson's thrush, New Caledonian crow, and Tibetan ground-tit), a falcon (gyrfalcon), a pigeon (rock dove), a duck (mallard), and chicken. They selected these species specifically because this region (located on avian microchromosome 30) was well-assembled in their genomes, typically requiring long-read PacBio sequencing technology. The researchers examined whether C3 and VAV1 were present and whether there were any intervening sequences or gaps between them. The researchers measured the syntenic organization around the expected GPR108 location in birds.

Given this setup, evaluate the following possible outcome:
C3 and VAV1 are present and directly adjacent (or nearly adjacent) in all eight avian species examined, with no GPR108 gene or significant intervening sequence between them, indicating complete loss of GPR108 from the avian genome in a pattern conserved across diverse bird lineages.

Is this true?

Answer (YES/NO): YES